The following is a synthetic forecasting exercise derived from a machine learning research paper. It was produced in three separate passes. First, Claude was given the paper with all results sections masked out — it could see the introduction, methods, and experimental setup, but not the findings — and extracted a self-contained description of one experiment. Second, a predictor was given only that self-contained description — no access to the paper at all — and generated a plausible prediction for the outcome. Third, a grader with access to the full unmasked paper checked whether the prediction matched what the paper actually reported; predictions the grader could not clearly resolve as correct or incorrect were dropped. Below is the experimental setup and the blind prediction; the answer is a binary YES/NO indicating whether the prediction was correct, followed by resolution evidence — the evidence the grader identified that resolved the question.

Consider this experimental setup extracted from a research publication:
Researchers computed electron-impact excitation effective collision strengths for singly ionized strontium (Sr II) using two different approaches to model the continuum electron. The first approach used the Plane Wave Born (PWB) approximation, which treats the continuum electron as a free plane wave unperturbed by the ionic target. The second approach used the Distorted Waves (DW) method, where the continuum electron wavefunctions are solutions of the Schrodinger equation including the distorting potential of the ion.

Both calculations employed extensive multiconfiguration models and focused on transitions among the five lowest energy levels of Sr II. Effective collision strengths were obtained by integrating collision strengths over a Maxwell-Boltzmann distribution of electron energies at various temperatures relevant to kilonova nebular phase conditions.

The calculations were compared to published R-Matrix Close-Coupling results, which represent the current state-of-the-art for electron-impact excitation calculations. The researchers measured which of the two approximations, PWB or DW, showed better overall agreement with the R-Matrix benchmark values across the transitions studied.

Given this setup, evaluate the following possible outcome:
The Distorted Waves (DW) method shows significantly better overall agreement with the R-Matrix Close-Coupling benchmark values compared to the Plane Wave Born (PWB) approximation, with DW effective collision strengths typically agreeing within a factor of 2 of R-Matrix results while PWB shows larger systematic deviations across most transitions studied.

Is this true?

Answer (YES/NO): NO